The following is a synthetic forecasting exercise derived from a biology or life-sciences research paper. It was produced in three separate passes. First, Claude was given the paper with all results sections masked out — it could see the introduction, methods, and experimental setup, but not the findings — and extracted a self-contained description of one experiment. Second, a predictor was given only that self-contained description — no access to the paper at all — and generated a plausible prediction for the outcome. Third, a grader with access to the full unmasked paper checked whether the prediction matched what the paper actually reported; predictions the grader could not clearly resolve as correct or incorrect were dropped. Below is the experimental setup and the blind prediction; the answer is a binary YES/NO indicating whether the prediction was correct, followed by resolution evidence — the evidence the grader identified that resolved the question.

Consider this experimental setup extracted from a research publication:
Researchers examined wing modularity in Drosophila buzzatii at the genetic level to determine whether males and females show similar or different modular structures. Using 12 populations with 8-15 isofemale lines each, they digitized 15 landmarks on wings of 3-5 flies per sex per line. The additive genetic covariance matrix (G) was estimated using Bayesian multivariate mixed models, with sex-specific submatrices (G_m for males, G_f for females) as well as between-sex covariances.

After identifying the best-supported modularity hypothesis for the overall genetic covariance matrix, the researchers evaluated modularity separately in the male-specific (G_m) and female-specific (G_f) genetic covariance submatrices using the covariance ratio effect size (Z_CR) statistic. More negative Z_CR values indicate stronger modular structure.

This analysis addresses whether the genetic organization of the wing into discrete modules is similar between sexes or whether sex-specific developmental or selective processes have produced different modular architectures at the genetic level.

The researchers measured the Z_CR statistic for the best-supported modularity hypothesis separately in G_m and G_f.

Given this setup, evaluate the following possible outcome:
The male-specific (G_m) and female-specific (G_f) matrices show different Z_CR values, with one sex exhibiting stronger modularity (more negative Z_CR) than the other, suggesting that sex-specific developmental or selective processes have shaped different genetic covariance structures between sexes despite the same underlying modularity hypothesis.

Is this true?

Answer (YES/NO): NO